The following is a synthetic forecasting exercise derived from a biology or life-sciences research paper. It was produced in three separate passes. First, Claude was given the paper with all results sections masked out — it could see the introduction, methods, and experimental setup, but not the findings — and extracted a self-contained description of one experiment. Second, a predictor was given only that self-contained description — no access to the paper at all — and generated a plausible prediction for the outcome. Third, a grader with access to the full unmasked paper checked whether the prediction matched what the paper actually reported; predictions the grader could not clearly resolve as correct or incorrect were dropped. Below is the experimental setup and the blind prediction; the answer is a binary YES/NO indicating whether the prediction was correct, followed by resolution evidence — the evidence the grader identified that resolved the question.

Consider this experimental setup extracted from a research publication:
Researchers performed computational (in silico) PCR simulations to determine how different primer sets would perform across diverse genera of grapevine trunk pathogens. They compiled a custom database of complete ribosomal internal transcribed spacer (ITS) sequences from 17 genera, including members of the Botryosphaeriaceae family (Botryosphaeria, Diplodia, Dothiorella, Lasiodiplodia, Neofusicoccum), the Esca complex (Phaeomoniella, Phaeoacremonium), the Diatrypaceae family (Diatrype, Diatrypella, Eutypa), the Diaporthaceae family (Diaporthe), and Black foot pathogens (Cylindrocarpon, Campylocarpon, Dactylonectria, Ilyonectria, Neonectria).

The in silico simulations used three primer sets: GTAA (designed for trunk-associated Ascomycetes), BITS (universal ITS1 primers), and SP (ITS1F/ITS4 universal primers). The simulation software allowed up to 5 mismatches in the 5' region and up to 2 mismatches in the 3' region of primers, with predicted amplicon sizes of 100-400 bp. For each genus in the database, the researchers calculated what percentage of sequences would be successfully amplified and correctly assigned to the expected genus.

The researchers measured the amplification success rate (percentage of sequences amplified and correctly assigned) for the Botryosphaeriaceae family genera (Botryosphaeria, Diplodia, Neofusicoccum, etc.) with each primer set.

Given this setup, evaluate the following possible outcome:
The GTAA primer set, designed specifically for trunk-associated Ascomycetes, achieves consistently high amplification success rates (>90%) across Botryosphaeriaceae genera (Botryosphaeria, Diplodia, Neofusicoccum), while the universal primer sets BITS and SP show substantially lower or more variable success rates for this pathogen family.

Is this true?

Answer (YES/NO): NO